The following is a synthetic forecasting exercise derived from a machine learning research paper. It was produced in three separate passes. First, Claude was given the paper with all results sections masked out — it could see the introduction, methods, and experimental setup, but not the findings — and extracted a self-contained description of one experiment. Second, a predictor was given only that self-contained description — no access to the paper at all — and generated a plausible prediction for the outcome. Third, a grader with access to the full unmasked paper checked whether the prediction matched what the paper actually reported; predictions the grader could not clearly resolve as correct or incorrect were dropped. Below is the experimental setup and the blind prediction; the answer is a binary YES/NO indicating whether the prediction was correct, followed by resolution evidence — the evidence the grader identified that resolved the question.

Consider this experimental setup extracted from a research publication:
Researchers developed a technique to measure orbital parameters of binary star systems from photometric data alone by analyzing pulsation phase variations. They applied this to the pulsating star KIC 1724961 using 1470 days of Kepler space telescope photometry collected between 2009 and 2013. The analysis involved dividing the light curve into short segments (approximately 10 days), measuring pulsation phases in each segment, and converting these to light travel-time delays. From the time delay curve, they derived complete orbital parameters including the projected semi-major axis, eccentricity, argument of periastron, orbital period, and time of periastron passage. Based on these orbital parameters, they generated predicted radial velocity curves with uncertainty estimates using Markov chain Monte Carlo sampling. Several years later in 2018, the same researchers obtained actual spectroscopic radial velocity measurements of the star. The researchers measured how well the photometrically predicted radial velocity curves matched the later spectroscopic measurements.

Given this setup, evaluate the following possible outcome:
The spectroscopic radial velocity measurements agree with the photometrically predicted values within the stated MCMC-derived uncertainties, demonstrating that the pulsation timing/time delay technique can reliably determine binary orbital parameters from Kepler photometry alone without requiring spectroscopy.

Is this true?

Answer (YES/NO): YES